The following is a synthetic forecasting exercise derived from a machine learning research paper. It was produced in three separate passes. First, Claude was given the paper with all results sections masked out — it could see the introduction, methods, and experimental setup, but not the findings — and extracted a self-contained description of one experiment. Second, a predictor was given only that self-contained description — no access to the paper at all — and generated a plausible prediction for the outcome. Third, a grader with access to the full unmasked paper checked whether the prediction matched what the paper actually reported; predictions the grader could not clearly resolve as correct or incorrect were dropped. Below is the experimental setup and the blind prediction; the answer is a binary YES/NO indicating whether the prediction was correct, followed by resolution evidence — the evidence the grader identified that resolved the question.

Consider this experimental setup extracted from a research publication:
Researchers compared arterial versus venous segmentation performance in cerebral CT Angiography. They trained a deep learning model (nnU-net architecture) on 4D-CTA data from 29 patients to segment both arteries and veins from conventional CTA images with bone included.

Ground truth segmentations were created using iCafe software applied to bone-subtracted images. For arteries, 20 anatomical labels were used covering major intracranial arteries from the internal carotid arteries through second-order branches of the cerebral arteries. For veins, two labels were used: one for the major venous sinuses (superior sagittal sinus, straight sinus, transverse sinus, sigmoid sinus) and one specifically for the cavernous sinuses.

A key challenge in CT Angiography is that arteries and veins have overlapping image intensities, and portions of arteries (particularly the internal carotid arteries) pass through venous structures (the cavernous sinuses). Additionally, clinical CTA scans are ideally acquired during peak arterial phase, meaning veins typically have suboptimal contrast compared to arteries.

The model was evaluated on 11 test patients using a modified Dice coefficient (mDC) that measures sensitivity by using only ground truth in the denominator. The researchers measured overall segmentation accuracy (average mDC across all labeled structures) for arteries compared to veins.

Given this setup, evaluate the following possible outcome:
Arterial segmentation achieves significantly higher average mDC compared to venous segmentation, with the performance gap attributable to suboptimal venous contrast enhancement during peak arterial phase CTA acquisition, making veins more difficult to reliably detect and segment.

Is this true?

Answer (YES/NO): YES